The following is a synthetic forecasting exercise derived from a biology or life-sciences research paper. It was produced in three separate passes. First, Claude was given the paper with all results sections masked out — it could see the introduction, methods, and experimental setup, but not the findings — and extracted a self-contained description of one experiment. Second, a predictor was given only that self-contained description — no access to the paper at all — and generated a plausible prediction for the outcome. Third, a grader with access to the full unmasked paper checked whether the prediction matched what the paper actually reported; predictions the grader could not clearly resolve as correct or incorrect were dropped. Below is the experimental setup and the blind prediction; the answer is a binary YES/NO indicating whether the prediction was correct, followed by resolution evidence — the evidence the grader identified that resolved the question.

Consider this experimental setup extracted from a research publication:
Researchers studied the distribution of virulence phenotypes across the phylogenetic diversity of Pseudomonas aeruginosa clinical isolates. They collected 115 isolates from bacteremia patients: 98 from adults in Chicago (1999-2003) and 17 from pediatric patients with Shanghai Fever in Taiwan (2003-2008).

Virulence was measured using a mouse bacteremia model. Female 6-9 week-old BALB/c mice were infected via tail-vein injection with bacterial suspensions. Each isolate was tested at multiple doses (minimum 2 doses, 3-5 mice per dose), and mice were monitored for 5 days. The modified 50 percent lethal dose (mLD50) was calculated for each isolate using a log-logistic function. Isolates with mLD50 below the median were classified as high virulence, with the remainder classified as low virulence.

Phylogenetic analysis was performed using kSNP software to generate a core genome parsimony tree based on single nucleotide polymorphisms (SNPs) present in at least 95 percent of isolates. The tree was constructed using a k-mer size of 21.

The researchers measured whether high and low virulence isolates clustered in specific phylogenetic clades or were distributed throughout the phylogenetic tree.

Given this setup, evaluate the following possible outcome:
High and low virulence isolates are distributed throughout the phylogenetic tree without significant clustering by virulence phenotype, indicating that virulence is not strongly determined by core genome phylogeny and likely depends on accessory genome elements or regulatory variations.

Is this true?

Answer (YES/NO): NO